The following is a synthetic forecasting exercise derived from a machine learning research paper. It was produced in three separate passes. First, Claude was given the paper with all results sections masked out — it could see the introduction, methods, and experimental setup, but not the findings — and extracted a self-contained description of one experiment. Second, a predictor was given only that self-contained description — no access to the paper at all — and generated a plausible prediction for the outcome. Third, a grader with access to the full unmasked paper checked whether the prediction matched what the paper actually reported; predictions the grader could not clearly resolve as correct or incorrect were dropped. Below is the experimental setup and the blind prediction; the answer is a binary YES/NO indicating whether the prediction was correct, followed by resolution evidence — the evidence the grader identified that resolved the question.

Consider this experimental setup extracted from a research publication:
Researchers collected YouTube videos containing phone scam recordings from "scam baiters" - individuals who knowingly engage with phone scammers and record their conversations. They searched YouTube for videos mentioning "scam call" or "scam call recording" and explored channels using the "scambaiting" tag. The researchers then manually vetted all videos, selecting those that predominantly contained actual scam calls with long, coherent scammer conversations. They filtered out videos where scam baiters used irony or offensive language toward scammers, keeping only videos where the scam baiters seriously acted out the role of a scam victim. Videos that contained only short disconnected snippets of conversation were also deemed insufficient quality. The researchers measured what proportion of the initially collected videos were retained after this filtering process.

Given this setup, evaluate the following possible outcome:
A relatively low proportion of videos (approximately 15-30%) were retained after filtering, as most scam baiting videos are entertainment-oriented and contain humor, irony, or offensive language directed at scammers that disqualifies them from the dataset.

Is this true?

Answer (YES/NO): NO